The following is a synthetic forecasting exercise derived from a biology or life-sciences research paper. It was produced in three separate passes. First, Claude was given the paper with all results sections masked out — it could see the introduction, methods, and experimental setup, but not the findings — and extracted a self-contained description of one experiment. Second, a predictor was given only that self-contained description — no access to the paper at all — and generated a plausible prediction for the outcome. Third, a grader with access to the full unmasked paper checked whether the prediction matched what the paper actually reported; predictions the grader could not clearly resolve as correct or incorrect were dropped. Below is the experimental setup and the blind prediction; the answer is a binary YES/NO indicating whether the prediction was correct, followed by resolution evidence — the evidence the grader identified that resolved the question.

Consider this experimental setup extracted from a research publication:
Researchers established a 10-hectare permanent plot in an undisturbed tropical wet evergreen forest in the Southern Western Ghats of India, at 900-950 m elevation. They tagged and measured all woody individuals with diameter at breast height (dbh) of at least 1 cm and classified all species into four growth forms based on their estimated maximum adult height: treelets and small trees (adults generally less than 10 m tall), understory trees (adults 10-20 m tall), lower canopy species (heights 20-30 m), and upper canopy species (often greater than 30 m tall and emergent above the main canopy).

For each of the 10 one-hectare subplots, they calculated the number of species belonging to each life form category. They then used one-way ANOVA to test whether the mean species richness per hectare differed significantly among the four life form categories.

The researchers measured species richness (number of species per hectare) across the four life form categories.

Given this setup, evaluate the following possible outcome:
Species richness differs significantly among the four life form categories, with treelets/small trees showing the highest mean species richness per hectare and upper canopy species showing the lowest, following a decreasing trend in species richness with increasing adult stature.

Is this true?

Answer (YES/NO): NO